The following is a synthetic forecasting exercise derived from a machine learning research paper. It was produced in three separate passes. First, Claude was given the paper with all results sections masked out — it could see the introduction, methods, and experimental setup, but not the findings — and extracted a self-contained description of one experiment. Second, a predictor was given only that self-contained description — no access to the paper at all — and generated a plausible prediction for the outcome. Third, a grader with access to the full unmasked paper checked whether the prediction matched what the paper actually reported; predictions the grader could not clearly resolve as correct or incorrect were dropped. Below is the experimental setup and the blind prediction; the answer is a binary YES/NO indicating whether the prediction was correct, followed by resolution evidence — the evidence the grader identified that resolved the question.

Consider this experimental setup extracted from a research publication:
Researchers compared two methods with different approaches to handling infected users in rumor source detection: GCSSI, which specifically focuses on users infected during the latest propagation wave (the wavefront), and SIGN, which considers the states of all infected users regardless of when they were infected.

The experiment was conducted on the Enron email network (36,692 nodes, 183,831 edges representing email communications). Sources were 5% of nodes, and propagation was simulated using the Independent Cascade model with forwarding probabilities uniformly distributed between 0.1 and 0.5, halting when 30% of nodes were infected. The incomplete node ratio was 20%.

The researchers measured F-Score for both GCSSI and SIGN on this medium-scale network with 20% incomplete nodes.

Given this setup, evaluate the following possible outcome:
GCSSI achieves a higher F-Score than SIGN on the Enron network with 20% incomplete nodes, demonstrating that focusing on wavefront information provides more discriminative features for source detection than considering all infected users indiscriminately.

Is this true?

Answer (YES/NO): NO